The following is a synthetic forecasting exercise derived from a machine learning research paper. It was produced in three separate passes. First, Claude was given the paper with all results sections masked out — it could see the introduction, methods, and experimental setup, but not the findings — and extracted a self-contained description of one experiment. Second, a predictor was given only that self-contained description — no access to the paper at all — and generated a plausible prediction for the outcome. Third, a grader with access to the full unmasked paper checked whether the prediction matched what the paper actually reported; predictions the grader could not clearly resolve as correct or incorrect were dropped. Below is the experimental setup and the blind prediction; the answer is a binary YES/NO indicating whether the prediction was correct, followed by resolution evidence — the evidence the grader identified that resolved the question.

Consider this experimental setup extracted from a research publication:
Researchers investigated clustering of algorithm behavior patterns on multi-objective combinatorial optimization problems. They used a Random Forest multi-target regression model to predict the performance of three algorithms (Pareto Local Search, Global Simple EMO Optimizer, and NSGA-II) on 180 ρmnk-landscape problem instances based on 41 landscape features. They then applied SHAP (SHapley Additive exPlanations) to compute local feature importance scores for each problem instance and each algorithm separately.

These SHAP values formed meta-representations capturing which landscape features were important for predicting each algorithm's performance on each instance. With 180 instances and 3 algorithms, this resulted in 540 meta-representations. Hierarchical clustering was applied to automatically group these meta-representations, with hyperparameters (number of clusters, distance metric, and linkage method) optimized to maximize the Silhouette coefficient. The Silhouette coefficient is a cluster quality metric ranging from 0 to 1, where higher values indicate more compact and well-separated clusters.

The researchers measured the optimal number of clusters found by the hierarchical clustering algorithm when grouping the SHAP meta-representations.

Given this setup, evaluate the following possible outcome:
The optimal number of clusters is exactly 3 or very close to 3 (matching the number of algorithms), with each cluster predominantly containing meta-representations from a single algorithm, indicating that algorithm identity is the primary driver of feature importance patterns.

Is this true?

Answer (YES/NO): NO